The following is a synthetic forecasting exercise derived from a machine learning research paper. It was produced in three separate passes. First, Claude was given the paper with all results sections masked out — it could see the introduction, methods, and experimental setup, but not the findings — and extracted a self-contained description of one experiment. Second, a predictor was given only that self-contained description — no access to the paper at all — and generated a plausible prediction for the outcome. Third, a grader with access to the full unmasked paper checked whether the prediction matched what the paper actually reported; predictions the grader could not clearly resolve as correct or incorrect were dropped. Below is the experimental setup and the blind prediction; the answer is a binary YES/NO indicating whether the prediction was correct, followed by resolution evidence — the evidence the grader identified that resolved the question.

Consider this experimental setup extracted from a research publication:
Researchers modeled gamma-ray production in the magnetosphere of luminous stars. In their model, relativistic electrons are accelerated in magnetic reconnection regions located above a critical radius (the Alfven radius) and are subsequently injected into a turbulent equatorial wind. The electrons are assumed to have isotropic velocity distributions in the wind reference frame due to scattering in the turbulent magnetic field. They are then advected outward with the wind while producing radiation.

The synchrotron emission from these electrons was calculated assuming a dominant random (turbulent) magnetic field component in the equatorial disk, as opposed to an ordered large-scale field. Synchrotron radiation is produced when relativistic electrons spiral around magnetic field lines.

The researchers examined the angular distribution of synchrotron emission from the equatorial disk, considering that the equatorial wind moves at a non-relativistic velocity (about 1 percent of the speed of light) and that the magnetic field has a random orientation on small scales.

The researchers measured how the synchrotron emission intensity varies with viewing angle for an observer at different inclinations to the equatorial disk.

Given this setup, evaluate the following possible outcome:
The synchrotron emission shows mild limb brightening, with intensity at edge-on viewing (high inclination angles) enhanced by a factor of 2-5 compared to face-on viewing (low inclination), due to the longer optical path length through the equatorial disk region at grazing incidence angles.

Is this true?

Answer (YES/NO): NO